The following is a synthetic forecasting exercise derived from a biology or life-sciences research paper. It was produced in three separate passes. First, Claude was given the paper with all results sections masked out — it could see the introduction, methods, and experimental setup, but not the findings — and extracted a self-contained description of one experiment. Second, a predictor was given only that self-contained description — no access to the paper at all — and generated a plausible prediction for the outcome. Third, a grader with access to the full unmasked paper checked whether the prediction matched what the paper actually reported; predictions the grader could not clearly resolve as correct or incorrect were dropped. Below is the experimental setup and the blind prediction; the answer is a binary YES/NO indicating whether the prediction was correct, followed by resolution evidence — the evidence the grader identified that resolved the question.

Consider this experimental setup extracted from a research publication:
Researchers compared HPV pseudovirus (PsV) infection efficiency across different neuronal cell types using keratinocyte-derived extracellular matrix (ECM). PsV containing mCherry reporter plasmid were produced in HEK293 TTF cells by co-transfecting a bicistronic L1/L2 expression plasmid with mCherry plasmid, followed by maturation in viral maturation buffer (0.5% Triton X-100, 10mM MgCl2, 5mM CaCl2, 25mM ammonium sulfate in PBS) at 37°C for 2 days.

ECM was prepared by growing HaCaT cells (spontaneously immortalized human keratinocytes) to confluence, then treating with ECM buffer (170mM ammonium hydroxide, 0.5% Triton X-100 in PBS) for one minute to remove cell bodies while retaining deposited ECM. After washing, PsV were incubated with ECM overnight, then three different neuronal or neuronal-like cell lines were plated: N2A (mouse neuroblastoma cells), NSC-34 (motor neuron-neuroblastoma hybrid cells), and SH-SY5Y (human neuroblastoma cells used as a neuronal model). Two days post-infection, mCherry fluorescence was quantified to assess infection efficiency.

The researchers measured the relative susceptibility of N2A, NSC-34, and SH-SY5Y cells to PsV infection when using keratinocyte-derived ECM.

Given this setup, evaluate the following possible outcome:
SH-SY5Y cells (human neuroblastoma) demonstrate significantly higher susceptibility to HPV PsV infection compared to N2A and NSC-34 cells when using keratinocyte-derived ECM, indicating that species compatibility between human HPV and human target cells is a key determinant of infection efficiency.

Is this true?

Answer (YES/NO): NO